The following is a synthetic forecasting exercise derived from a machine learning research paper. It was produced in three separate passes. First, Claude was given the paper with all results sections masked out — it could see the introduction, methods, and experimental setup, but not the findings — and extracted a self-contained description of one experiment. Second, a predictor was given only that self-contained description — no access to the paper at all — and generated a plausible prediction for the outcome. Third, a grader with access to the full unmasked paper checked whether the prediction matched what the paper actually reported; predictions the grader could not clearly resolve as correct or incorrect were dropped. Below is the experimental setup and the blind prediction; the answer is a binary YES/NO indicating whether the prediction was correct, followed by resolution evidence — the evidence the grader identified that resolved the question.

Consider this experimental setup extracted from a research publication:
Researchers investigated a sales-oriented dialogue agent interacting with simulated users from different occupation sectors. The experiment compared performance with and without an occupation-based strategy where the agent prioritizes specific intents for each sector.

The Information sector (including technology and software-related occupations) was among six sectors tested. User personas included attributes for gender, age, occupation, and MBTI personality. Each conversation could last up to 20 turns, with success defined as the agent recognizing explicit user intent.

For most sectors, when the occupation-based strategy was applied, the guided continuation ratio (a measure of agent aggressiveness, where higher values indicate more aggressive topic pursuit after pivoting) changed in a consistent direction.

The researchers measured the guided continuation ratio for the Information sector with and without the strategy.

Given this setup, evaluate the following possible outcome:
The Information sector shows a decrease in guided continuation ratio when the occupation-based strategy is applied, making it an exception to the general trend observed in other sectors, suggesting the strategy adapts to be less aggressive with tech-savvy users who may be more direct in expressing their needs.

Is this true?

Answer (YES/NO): NO